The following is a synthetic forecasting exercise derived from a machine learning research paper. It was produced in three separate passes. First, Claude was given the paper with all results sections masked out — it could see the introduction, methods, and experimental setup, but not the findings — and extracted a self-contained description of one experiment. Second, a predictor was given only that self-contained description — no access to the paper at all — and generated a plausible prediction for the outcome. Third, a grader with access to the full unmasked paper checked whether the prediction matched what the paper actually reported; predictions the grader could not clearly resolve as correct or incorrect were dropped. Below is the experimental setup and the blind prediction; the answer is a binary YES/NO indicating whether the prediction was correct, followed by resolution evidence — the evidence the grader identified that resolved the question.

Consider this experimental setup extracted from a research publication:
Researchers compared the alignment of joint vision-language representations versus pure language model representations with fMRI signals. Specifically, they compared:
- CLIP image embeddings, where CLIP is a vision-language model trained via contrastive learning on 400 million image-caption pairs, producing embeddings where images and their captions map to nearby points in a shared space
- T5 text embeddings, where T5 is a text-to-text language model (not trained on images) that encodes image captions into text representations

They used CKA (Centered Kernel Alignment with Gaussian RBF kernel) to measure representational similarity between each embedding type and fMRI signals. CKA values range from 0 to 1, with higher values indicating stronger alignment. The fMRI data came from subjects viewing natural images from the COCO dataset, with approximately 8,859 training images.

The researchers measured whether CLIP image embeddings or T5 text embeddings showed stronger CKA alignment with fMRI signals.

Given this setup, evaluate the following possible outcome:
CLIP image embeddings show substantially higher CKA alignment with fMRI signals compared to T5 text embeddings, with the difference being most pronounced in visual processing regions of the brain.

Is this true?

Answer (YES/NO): NO